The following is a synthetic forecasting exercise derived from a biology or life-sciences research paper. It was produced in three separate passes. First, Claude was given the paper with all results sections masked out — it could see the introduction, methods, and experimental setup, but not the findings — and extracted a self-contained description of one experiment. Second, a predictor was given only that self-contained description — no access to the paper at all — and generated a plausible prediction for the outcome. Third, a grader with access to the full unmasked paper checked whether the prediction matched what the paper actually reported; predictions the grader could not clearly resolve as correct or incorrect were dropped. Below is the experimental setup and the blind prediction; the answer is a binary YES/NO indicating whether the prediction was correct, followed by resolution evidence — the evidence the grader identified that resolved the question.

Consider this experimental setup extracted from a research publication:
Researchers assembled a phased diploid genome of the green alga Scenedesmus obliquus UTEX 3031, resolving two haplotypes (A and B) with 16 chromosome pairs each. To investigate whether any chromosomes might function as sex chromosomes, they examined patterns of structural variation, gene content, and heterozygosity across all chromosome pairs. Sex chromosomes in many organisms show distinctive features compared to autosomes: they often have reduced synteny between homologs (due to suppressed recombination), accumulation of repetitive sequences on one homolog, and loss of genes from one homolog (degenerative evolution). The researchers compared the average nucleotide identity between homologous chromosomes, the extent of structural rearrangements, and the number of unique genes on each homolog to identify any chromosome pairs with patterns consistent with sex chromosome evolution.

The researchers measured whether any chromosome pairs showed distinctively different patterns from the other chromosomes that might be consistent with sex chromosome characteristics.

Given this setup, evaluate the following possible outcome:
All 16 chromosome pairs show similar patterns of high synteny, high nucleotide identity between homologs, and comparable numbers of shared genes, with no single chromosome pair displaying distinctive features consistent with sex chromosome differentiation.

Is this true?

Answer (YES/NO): NO